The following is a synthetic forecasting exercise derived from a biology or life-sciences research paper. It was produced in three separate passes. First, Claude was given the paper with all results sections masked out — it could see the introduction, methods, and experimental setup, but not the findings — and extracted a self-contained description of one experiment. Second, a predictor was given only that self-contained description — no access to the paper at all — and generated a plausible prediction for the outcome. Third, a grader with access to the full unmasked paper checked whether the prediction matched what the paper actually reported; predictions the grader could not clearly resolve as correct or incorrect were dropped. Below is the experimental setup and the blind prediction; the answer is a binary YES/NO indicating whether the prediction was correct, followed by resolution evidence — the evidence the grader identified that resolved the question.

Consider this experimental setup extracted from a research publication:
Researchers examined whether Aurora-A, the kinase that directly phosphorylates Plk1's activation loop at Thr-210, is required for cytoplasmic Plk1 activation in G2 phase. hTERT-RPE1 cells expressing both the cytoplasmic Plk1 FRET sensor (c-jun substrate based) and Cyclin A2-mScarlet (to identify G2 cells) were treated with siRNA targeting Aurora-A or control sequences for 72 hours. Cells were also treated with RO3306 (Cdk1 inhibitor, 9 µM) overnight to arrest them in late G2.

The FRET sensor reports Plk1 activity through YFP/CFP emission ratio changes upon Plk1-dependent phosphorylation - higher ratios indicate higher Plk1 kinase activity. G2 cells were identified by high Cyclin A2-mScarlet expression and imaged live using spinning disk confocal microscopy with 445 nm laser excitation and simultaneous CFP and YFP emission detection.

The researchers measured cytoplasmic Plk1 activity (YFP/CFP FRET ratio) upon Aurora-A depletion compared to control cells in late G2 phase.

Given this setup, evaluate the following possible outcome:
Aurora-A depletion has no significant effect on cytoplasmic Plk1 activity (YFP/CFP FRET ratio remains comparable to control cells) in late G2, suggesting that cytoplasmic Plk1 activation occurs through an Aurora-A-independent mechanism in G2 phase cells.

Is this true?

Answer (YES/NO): NO